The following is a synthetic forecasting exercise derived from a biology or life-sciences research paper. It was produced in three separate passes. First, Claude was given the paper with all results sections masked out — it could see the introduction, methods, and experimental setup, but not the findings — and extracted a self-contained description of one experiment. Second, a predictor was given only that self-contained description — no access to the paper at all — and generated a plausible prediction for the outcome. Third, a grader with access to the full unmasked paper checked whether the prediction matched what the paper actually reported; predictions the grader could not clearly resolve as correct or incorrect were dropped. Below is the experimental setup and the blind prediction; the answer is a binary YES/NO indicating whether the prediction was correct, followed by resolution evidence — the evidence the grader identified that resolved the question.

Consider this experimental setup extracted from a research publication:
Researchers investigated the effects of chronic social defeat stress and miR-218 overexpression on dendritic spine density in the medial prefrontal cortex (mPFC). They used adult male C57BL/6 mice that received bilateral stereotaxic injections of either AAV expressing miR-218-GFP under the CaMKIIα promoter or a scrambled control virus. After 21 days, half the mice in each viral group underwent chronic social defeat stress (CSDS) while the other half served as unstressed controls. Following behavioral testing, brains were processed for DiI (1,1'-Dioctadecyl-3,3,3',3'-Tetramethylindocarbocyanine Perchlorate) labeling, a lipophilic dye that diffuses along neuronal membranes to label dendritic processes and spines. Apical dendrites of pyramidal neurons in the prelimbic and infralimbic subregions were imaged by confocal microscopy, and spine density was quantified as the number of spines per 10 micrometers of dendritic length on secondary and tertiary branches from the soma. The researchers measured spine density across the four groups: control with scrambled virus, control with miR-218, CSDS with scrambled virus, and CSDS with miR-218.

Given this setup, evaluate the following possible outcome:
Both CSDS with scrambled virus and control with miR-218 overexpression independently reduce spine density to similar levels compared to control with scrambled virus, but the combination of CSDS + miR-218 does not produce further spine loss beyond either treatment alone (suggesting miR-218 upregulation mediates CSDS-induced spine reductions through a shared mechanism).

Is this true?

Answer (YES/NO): NO